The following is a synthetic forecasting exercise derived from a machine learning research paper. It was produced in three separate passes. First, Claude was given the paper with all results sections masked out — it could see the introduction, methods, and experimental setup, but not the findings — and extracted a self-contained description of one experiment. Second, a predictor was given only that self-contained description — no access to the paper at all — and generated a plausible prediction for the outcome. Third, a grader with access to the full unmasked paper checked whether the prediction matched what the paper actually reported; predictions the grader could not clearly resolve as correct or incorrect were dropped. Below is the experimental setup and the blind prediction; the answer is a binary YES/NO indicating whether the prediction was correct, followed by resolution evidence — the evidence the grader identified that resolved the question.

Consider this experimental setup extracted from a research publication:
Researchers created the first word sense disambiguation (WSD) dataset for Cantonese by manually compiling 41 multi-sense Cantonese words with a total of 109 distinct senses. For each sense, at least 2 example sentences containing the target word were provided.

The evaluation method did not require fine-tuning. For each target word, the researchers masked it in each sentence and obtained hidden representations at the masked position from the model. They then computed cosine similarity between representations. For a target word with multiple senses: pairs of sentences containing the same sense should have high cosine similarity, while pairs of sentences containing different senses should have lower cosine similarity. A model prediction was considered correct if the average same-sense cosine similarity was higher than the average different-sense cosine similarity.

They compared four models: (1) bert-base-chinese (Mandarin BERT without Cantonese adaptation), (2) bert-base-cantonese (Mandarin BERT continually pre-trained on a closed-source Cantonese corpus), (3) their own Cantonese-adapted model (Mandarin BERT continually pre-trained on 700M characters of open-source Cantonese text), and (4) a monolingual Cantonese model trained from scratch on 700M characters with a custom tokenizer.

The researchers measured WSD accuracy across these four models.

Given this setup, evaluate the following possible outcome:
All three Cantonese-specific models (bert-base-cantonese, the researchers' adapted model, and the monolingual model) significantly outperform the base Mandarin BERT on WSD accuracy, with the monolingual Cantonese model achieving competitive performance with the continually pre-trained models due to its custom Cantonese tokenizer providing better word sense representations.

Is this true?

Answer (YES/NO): NO